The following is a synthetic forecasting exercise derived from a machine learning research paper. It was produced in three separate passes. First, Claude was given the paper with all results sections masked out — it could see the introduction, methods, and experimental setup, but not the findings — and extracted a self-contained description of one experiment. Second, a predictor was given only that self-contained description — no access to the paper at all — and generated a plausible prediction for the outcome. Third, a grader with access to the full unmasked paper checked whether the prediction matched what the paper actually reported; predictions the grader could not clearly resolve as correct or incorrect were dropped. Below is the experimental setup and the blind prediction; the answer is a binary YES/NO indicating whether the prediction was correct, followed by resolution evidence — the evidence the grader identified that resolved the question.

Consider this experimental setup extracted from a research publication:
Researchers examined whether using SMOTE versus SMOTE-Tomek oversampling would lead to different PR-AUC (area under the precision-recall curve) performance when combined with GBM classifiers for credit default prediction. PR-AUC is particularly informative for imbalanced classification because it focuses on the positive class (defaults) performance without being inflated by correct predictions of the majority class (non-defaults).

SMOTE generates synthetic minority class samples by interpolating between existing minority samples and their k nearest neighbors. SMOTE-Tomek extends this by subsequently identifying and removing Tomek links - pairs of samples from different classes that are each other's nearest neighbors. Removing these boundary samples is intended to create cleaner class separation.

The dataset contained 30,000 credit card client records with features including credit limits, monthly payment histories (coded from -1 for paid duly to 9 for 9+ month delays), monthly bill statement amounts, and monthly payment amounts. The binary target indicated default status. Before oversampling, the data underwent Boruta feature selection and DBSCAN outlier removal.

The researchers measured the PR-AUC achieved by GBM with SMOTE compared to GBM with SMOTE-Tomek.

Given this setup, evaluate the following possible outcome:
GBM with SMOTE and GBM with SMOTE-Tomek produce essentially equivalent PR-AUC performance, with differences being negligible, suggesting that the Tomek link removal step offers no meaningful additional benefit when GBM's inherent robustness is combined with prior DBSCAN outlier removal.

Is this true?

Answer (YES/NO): NO